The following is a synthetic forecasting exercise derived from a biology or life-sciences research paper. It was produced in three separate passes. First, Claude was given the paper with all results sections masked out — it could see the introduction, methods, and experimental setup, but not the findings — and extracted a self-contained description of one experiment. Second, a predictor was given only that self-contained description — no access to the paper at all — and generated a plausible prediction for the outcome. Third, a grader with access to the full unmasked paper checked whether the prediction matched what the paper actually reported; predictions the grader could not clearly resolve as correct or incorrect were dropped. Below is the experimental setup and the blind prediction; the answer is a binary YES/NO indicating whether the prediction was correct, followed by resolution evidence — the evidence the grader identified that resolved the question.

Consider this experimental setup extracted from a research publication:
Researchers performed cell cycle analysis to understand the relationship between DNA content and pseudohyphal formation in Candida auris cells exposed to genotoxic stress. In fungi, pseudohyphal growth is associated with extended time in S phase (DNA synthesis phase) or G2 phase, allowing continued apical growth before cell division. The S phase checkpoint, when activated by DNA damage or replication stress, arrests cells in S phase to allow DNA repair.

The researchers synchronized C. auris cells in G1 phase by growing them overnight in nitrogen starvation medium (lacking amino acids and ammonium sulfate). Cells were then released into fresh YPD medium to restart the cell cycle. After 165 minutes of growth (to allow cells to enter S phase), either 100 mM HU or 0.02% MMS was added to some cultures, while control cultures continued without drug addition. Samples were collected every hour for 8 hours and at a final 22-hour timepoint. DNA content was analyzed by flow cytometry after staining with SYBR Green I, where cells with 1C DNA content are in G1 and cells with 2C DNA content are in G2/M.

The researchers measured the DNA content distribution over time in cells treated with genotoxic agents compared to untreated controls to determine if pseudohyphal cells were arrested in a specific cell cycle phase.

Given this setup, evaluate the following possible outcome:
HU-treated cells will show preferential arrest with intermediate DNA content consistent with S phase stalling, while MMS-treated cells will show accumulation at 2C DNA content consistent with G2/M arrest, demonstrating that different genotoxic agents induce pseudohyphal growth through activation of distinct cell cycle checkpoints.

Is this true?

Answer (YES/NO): NO